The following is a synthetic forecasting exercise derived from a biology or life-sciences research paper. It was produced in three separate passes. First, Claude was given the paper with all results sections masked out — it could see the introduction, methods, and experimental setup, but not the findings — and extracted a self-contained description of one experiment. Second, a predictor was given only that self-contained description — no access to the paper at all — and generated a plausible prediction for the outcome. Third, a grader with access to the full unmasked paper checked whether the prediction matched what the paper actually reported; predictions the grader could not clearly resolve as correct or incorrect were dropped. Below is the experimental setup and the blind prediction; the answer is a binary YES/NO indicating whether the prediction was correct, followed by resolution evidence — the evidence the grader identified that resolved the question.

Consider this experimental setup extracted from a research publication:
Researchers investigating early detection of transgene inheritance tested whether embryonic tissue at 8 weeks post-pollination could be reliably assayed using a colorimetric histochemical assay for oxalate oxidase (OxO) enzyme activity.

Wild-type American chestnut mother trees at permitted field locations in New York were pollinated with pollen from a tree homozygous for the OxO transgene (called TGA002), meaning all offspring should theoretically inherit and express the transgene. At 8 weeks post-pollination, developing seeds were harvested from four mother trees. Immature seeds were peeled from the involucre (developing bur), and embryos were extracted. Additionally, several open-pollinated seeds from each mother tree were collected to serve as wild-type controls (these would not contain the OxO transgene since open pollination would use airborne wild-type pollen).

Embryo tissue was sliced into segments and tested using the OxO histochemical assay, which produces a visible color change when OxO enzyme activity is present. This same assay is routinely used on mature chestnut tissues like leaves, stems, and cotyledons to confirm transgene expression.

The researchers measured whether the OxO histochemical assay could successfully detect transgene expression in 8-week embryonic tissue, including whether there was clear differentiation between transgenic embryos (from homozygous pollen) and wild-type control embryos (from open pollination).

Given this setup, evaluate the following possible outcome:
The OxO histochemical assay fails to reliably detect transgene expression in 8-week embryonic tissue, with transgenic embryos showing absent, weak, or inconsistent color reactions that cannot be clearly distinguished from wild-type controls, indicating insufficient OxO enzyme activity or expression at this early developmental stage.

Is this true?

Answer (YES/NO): NO